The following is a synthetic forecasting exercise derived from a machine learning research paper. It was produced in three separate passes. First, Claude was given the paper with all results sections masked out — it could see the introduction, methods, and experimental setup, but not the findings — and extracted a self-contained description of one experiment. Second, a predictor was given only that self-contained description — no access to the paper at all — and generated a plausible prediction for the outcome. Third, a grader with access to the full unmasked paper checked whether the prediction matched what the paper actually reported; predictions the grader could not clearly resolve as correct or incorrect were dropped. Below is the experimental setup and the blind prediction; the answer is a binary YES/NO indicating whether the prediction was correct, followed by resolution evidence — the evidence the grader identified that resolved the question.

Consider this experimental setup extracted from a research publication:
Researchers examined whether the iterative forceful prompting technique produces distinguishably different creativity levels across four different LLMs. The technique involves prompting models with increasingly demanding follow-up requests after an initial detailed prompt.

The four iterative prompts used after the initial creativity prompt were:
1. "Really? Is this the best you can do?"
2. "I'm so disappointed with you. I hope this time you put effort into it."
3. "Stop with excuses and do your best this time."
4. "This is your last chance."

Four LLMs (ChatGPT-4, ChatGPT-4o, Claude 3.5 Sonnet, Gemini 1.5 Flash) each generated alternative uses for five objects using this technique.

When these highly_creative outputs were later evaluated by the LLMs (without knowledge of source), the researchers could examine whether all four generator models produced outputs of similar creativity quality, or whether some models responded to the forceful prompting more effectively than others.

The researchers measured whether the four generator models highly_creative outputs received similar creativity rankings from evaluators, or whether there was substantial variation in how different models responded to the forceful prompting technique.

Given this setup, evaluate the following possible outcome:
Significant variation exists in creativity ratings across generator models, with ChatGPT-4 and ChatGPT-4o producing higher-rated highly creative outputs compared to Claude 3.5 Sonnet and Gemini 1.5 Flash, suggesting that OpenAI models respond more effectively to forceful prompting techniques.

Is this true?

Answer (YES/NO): NO